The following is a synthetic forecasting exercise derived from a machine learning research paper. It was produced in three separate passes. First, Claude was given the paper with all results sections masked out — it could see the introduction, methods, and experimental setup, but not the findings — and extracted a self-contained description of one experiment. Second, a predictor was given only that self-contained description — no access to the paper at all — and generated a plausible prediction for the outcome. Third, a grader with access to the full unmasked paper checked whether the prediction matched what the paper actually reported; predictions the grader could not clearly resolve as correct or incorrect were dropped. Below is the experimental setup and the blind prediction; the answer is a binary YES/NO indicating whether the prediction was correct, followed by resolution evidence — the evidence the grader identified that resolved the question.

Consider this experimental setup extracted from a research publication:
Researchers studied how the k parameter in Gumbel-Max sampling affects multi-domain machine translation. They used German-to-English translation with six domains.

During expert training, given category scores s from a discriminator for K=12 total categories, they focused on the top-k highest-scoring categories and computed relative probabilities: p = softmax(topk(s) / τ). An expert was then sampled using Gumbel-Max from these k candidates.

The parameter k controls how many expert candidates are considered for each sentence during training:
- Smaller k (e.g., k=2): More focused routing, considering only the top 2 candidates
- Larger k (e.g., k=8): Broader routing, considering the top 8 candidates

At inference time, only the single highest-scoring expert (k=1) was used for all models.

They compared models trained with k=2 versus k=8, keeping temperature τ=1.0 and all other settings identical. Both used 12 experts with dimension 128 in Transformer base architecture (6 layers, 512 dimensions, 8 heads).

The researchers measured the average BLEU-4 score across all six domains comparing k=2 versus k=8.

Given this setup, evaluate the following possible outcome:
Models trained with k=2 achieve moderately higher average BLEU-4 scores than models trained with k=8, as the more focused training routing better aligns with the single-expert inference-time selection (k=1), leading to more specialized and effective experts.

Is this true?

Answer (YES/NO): YES